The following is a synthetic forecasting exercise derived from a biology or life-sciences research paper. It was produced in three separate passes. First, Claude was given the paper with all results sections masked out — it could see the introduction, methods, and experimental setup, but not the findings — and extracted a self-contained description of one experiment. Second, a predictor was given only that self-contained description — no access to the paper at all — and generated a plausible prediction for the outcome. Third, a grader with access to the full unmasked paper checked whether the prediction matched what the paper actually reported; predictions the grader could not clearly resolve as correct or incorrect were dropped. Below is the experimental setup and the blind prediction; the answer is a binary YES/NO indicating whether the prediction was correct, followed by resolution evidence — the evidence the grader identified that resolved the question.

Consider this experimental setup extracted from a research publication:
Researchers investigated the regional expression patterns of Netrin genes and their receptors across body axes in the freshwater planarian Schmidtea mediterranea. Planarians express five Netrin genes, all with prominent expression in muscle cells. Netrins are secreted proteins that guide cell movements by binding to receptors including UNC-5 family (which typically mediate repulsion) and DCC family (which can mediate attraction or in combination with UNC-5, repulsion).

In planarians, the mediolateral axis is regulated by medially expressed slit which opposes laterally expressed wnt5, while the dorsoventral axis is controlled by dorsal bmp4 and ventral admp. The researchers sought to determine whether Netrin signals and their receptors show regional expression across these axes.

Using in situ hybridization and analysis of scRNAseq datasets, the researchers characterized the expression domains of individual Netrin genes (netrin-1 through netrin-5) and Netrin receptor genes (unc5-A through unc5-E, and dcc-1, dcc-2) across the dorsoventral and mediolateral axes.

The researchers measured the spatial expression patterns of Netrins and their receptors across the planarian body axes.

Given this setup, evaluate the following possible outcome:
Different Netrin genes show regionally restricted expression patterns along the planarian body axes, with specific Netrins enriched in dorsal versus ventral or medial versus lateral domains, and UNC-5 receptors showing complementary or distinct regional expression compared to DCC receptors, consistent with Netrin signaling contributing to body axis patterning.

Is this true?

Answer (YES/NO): YES